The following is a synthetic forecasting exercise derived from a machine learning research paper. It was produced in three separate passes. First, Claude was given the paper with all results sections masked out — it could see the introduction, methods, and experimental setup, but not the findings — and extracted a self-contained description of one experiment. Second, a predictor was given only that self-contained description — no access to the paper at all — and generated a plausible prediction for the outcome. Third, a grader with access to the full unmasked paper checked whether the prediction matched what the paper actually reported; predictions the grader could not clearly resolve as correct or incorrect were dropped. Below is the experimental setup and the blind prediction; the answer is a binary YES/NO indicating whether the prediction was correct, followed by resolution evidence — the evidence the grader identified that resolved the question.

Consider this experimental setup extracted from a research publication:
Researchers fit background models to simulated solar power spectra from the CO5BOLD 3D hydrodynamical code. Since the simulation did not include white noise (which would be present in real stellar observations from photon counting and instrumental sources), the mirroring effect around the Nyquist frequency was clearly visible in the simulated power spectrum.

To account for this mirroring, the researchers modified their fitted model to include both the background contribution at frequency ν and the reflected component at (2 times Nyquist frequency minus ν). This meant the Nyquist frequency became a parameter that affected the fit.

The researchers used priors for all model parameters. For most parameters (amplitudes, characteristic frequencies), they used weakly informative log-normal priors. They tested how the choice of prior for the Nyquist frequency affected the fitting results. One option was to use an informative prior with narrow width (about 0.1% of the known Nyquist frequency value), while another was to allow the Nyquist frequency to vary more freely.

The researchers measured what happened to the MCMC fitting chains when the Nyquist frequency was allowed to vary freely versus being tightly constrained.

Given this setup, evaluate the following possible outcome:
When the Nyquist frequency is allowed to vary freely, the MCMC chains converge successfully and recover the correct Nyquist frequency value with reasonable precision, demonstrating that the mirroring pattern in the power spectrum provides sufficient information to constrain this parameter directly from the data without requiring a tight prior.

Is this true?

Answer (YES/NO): NO